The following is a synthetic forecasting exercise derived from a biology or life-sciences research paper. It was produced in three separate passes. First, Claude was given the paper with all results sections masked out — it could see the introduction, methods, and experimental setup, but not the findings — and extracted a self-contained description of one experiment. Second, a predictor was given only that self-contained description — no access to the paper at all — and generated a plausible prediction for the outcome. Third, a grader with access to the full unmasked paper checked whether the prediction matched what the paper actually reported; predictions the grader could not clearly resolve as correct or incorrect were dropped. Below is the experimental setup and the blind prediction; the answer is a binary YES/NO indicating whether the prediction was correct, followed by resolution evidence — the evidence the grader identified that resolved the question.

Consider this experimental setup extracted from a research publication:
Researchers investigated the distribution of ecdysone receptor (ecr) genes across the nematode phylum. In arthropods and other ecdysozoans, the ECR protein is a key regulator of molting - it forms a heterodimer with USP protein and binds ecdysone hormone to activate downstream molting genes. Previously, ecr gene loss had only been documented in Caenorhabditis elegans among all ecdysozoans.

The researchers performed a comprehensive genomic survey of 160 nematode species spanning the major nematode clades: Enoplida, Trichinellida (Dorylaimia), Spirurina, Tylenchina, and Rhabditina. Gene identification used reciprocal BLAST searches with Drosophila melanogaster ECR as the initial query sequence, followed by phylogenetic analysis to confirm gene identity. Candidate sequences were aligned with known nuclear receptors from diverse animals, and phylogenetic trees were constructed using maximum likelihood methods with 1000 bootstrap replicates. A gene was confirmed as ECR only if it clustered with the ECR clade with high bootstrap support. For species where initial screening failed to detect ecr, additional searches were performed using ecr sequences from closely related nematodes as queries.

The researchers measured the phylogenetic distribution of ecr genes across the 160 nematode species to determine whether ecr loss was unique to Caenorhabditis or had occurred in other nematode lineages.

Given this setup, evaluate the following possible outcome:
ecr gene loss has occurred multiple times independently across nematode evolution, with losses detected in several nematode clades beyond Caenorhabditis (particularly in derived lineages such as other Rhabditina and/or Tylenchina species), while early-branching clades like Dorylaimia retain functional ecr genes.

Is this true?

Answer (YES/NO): YES